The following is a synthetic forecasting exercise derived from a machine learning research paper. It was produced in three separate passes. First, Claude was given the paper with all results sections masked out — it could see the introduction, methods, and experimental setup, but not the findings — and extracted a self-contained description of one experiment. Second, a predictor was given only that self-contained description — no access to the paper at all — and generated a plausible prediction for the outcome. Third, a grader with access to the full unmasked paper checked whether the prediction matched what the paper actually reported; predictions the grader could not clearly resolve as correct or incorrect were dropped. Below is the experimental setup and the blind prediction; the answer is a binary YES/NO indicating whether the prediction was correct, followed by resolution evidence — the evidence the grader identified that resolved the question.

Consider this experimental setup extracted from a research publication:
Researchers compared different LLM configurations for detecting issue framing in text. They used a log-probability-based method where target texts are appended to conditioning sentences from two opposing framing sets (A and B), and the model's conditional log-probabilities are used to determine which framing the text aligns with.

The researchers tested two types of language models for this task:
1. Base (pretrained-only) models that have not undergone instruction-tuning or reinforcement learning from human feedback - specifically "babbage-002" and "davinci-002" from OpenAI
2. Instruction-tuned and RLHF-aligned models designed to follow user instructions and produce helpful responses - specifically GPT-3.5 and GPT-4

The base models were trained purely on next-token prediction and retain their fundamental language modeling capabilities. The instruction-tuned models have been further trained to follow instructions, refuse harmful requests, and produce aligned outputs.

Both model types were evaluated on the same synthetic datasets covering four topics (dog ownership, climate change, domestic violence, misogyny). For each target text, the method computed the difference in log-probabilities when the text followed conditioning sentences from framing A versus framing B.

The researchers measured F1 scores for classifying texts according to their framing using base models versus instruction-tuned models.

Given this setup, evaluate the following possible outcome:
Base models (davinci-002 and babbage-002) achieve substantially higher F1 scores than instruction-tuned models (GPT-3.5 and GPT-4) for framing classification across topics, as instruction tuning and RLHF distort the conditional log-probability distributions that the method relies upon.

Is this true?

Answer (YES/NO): NO